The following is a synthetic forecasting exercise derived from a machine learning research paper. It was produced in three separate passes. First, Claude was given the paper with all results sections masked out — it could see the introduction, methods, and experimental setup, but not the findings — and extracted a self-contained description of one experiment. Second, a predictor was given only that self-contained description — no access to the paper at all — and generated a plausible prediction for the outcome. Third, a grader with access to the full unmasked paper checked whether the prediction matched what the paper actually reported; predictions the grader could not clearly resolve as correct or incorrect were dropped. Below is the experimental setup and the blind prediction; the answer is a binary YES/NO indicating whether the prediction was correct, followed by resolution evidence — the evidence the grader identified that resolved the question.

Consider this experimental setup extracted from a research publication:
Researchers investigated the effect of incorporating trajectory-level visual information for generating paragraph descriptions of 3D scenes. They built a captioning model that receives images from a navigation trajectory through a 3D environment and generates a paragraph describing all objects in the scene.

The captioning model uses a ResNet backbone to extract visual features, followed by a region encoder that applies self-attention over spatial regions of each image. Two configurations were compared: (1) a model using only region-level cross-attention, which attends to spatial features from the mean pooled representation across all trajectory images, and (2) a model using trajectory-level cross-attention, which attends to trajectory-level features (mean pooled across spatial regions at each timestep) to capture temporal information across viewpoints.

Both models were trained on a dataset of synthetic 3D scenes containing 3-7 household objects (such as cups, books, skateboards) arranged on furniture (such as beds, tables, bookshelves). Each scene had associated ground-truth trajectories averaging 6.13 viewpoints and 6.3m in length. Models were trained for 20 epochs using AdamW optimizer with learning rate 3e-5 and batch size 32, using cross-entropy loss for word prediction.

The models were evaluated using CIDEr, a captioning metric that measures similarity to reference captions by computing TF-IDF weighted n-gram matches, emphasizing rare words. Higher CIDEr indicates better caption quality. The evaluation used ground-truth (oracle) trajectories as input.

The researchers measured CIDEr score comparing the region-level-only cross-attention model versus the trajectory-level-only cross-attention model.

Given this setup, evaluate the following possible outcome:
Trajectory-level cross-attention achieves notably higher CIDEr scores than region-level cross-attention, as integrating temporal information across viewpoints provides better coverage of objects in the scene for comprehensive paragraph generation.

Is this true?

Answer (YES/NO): YES